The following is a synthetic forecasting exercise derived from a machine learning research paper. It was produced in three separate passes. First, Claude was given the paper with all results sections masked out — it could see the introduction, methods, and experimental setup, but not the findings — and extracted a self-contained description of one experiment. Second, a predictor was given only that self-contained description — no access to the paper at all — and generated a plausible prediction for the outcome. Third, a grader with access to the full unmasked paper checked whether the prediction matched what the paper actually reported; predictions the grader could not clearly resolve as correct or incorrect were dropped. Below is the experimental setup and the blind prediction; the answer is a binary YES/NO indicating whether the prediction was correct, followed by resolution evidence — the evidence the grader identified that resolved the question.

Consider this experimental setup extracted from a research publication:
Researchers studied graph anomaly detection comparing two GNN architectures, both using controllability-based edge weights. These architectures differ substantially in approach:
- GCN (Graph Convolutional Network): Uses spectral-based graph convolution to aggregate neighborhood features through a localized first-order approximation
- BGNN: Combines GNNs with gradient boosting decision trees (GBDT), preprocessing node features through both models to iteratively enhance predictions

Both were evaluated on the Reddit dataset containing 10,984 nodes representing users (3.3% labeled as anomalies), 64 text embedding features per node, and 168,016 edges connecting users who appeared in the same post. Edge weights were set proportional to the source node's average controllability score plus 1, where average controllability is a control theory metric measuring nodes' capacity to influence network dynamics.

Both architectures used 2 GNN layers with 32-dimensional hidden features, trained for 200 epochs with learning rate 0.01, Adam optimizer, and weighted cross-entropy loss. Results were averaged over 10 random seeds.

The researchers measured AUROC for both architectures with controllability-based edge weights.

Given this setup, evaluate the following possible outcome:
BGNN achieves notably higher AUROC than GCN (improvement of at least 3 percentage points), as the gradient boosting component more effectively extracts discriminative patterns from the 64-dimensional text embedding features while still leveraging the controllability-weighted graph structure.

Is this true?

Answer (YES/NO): YES